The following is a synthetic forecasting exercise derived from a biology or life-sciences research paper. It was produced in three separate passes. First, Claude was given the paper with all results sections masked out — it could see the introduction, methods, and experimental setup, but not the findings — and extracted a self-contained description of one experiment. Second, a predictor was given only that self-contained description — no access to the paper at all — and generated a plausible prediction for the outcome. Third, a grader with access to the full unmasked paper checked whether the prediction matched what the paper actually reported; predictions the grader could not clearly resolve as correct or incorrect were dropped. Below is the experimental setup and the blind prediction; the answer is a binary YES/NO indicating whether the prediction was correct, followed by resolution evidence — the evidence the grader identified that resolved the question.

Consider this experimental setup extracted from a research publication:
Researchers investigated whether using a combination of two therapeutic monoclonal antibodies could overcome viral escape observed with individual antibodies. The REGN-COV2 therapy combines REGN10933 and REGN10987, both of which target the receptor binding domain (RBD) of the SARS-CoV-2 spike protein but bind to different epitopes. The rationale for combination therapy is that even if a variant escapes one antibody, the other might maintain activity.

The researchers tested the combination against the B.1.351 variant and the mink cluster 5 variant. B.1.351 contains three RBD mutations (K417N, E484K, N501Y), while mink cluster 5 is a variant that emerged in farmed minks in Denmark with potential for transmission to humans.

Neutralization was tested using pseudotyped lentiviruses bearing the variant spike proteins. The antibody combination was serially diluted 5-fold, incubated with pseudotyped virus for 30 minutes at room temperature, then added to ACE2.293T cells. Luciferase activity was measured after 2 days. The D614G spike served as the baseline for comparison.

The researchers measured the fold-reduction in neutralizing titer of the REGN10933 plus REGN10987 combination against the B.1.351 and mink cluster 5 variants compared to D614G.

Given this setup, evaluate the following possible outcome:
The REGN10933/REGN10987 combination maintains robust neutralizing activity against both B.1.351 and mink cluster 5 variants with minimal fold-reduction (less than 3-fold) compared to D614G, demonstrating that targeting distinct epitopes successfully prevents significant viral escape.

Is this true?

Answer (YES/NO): NO